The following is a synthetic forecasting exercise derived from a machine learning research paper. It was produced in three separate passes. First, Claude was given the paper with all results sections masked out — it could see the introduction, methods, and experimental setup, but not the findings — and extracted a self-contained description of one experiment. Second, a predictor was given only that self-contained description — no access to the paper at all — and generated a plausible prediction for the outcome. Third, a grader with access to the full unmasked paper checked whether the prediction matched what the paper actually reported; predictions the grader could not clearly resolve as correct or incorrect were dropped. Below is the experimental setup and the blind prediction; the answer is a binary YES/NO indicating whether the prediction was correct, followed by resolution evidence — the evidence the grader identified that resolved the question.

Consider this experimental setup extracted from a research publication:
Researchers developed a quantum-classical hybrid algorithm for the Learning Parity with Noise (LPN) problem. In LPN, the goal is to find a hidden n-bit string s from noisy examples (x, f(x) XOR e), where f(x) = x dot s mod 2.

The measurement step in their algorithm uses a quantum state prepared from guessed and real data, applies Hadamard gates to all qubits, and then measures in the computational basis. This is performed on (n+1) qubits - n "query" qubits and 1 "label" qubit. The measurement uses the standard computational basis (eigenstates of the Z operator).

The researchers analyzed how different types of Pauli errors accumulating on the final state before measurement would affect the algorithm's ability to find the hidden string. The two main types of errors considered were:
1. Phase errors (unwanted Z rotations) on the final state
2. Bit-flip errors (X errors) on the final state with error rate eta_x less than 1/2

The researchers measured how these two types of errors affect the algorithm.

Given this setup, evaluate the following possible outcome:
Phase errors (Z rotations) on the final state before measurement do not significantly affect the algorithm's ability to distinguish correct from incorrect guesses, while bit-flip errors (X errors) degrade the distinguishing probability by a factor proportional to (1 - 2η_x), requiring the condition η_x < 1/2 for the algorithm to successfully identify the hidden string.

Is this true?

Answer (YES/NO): NO